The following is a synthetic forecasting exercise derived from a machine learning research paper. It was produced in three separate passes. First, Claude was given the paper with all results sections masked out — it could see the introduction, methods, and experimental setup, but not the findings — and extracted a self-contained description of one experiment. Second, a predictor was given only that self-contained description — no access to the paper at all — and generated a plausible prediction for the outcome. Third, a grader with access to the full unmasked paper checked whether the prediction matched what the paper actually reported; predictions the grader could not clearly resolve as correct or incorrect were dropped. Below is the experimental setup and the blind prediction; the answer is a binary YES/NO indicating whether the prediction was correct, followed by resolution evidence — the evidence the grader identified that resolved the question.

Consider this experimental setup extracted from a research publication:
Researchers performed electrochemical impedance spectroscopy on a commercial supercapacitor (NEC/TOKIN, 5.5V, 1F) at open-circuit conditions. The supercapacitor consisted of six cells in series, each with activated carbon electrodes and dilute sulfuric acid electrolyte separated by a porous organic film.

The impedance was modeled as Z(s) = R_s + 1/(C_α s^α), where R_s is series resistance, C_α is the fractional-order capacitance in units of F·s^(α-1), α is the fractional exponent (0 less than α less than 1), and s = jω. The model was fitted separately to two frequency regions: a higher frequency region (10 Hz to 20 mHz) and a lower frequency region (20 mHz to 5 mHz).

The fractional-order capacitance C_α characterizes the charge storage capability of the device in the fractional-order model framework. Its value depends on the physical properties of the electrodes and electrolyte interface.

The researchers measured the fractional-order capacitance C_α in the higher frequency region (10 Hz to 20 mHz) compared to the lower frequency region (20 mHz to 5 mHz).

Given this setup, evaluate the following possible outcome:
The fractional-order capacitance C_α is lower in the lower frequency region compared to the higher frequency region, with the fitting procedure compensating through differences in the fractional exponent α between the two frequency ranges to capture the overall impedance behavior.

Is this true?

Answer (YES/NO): NO